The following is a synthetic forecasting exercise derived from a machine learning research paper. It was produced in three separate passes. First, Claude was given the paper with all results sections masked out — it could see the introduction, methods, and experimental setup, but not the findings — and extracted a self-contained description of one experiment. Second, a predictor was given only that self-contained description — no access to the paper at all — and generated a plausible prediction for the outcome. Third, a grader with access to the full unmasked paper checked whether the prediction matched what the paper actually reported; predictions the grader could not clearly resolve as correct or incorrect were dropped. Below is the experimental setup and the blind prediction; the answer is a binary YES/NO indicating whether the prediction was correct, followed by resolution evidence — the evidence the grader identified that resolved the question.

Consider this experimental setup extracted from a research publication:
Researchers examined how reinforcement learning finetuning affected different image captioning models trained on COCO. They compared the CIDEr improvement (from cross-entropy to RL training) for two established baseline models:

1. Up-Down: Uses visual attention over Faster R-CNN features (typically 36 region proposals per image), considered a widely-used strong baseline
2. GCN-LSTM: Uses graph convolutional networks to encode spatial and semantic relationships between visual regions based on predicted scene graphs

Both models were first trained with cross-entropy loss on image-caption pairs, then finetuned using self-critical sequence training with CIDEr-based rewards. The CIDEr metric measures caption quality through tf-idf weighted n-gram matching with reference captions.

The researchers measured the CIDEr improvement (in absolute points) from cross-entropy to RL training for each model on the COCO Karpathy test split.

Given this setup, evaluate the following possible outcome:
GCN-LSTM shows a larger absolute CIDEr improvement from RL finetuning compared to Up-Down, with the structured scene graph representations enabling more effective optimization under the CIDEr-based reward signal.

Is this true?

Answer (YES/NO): YES